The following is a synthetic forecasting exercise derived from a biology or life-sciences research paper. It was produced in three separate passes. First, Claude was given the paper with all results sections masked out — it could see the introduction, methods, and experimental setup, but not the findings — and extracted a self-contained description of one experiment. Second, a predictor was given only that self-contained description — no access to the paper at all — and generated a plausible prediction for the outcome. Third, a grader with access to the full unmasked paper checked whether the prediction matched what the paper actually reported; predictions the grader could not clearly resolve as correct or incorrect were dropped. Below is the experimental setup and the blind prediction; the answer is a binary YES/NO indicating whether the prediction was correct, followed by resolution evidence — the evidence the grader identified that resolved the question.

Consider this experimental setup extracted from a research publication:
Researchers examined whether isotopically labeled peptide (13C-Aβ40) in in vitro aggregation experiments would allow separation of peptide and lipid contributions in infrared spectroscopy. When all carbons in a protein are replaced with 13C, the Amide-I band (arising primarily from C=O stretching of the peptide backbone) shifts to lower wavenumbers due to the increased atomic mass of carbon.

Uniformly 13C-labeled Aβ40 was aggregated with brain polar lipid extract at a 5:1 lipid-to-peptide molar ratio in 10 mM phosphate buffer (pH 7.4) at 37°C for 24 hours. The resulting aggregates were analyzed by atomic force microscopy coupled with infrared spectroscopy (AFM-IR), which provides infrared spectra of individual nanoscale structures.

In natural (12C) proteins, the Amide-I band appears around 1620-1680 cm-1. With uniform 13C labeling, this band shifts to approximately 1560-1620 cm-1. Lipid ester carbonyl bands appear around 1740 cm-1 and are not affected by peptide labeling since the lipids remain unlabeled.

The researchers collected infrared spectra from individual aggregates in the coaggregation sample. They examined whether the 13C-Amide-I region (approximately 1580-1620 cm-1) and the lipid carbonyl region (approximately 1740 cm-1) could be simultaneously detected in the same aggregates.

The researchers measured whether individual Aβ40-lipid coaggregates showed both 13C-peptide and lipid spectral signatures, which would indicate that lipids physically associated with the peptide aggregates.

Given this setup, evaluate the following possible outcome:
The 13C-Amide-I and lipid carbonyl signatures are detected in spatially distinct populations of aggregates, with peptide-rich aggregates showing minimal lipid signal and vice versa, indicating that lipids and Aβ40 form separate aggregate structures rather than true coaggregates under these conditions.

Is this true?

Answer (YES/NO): NO